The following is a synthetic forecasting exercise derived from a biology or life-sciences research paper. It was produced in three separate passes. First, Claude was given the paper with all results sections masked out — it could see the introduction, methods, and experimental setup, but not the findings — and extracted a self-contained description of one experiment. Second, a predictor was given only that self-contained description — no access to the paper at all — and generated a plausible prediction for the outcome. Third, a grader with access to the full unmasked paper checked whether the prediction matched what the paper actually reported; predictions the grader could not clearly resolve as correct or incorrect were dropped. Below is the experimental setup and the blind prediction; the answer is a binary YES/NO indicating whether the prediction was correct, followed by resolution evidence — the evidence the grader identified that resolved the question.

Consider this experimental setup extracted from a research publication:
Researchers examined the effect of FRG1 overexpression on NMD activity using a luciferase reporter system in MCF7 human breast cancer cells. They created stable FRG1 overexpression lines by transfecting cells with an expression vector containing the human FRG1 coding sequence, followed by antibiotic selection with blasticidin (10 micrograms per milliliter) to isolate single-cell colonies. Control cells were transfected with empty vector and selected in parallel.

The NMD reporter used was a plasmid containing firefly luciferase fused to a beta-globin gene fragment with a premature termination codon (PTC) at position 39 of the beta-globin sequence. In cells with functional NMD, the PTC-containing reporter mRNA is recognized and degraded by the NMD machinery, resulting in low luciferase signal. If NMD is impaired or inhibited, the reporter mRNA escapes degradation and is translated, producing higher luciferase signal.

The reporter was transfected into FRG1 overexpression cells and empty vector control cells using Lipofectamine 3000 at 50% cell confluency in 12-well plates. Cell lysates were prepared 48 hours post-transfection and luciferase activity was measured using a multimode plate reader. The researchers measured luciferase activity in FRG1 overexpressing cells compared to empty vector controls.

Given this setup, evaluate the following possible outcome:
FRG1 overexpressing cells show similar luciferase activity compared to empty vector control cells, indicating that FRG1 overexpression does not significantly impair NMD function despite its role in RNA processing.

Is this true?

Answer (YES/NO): NO